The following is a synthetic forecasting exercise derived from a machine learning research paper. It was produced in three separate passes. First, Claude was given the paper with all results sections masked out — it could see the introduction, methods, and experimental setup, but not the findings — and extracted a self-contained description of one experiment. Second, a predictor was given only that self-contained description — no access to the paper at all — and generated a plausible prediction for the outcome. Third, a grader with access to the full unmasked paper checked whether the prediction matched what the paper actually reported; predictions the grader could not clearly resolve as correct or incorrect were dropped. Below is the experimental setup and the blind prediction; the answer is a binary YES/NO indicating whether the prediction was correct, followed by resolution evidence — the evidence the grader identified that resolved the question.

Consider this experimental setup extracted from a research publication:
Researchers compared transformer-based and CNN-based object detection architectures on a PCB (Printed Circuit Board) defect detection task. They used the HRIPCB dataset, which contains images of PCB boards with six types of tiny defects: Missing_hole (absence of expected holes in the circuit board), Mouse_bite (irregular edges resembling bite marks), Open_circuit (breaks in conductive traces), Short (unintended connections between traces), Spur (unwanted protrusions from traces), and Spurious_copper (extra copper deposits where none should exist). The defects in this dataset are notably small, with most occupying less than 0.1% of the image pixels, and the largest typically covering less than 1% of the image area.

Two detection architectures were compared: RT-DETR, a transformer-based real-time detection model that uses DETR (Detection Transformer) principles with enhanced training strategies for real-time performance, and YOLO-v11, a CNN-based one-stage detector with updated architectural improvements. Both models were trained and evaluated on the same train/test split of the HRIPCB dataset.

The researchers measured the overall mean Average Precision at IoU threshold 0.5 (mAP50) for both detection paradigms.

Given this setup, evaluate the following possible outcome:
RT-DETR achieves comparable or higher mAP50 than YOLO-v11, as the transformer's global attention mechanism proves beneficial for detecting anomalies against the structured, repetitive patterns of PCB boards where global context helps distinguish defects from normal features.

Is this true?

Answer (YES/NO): NO